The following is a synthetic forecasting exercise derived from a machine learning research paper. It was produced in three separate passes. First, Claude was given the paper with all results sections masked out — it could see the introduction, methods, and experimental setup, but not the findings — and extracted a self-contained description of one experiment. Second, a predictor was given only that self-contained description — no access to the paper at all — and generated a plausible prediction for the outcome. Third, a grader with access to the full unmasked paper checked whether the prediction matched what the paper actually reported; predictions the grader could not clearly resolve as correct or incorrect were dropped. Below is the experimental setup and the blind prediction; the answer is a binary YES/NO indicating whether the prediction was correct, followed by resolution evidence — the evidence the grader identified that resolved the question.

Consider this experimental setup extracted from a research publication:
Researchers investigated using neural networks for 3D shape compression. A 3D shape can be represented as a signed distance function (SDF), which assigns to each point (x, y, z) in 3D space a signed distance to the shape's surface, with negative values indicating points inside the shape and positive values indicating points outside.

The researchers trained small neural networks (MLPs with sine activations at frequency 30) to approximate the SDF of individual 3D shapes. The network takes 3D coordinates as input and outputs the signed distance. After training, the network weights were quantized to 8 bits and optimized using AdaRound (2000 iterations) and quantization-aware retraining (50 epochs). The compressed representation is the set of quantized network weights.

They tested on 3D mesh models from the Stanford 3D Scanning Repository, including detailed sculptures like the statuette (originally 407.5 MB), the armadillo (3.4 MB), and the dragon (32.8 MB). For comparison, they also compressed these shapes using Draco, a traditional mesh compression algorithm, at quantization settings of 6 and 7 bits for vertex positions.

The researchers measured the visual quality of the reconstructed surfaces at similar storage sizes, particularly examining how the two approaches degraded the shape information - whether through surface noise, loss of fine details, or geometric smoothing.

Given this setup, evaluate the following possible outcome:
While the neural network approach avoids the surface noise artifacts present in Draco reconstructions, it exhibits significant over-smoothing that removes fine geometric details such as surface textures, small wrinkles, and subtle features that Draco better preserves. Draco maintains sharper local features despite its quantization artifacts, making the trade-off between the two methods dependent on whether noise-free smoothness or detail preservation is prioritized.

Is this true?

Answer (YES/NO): NO